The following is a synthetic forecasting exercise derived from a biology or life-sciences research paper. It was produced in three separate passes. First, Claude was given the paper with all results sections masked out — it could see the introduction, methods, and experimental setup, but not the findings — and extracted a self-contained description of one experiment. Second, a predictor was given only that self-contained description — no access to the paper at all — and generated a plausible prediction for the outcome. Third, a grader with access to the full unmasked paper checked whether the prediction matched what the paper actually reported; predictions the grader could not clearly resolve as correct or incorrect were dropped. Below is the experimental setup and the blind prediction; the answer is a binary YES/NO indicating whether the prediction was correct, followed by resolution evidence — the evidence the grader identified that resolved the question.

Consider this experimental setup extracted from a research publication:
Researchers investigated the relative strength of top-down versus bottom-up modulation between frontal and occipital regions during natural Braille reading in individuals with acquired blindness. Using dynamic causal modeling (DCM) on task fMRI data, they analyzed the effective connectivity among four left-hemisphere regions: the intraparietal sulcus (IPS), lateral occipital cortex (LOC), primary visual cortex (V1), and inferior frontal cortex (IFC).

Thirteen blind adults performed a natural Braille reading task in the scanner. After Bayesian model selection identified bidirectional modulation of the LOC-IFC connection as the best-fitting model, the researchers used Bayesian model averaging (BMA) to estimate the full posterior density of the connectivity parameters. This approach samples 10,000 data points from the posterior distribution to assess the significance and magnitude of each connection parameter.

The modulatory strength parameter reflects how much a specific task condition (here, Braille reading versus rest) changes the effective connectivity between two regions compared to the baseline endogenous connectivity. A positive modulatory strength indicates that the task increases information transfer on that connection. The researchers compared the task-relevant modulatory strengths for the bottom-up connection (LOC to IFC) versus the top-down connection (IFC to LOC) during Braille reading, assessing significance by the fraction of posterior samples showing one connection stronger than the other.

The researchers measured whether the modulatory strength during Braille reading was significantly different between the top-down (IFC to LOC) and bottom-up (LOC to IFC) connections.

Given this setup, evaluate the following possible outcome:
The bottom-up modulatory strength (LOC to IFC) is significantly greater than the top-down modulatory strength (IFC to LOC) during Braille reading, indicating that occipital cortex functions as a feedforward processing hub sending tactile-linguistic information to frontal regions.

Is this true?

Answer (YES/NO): NO